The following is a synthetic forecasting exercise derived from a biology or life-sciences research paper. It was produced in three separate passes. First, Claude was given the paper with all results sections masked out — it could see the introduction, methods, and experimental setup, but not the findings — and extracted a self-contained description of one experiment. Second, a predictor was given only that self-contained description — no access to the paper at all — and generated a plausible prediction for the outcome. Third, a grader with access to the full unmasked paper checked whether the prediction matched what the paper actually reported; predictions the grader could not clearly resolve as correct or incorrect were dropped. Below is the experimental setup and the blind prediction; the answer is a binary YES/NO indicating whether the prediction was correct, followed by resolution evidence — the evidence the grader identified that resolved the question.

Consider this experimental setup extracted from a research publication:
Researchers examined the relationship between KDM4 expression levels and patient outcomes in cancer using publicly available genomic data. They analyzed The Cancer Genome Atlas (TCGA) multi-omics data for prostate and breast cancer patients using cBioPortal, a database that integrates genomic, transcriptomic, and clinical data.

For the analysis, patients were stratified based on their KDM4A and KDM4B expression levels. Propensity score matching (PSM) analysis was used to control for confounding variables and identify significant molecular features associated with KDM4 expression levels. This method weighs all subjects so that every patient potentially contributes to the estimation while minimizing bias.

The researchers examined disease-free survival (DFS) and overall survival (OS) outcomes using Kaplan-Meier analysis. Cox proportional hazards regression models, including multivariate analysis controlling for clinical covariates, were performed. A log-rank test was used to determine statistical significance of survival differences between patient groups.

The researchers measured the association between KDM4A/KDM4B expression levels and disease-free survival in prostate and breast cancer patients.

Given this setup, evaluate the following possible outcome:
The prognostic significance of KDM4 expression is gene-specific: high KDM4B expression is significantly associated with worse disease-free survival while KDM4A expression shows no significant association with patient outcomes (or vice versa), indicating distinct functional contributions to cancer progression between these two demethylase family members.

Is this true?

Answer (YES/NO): NO